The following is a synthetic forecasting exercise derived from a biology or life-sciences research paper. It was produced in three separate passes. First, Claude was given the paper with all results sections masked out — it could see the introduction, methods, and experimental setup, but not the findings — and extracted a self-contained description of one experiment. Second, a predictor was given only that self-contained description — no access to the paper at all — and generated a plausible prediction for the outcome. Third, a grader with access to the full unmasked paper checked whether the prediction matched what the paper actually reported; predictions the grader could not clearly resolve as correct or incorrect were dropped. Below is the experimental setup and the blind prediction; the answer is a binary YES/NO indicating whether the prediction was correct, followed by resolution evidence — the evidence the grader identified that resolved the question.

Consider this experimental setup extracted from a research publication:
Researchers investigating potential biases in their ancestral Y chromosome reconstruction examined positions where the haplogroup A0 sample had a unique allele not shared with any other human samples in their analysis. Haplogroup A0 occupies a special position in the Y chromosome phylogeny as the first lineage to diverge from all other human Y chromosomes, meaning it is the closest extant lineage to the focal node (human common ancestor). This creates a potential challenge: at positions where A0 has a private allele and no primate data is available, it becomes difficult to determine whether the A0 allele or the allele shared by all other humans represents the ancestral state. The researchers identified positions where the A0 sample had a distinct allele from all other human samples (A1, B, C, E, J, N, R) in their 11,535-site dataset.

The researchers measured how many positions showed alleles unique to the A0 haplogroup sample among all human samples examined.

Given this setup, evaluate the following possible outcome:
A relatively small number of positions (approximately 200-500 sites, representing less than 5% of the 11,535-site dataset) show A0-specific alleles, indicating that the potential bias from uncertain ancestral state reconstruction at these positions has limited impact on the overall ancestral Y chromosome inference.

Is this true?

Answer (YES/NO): NO